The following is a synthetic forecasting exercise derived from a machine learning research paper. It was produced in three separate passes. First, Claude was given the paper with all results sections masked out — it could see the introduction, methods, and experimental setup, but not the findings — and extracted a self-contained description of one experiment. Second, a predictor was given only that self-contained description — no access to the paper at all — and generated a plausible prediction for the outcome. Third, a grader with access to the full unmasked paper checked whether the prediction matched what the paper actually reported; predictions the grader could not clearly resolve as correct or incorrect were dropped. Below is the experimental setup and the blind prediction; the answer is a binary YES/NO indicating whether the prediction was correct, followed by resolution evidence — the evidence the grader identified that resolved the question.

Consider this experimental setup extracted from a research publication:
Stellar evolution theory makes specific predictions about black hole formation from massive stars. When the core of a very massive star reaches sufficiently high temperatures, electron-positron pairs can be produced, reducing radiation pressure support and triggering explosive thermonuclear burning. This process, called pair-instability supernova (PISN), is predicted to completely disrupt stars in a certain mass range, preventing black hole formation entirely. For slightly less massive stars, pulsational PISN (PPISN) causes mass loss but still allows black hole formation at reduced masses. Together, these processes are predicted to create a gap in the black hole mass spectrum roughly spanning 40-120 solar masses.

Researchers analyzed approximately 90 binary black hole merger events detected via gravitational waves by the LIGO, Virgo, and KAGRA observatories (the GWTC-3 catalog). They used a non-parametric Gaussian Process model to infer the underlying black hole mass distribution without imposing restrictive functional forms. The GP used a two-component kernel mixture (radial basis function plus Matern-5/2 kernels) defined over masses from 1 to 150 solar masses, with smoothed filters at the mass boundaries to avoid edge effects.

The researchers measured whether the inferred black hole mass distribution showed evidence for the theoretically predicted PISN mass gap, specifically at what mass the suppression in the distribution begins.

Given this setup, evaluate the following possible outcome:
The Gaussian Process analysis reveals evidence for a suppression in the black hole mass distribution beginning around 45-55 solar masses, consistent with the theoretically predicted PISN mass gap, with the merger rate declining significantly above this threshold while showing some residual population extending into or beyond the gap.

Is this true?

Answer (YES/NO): NO